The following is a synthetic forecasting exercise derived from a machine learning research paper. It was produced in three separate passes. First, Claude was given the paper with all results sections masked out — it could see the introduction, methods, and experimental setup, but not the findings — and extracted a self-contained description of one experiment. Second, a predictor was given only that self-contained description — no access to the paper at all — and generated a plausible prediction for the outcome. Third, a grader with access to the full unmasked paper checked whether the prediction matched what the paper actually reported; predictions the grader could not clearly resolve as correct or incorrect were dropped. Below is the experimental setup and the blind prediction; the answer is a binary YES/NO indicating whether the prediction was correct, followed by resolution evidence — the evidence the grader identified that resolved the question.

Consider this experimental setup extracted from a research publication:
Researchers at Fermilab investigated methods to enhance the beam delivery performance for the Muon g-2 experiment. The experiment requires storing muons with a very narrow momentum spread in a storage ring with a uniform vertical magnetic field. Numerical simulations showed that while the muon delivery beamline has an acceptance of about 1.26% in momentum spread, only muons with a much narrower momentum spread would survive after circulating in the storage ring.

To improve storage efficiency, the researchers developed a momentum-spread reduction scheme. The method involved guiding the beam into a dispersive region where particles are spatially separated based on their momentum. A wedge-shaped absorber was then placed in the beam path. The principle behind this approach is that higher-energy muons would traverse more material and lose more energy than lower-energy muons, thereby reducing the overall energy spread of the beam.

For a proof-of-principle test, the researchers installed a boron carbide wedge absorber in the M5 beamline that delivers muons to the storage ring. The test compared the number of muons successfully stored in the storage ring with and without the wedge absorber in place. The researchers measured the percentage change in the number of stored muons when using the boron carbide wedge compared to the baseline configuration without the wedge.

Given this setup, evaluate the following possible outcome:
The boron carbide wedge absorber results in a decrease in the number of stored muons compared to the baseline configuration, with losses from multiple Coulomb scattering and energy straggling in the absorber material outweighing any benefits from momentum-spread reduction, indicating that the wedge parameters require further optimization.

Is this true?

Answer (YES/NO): NO